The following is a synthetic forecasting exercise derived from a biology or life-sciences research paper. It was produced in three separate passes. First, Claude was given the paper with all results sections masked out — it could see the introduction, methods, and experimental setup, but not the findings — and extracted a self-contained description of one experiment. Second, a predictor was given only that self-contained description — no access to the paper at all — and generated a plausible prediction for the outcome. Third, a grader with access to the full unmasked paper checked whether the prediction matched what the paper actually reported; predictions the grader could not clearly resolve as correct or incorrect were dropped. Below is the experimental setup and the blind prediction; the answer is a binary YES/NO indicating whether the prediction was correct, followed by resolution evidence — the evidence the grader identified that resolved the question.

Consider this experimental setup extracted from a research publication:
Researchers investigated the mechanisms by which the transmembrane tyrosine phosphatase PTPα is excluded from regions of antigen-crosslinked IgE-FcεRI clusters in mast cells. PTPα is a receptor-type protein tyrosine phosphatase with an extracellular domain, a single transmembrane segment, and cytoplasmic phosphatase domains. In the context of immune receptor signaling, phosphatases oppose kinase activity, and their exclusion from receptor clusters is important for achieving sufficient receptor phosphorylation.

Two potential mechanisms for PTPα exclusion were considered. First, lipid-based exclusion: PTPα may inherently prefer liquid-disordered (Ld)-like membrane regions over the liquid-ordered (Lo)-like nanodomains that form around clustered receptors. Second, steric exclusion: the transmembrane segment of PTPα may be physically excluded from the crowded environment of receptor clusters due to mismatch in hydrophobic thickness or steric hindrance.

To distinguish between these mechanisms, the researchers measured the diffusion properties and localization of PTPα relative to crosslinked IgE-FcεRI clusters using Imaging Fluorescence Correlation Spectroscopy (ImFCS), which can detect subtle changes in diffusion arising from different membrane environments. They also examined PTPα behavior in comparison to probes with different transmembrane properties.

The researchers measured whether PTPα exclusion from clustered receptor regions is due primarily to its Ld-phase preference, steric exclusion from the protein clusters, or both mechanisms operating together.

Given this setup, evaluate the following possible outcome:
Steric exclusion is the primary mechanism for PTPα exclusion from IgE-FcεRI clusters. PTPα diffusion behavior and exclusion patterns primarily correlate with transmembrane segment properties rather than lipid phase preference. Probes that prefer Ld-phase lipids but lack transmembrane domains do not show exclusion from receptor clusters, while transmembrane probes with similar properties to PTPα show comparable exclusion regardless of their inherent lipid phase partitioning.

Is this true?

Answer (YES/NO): NO